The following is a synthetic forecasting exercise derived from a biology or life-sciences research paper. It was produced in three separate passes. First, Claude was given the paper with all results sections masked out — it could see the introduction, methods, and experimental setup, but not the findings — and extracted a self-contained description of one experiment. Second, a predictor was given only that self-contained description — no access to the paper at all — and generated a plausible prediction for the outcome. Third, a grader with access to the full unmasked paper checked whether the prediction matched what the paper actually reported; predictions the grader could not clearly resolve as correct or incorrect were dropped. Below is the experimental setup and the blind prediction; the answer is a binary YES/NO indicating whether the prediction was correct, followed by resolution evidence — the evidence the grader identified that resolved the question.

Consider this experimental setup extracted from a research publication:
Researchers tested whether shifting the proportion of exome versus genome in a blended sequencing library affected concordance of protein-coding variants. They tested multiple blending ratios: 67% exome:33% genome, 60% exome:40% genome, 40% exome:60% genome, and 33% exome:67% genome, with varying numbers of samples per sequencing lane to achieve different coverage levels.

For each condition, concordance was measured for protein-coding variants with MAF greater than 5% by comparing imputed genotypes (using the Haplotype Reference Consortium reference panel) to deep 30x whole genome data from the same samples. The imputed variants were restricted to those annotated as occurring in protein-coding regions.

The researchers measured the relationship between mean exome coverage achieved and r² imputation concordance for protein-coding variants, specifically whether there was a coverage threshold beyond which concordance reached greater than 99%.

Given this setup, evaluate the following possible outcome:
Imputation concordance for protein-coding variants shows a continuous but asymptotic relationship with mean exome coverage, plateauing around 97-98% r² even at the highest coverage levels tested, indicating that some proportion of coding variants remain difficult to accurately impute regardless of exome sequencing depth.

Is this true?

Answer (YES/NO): NO